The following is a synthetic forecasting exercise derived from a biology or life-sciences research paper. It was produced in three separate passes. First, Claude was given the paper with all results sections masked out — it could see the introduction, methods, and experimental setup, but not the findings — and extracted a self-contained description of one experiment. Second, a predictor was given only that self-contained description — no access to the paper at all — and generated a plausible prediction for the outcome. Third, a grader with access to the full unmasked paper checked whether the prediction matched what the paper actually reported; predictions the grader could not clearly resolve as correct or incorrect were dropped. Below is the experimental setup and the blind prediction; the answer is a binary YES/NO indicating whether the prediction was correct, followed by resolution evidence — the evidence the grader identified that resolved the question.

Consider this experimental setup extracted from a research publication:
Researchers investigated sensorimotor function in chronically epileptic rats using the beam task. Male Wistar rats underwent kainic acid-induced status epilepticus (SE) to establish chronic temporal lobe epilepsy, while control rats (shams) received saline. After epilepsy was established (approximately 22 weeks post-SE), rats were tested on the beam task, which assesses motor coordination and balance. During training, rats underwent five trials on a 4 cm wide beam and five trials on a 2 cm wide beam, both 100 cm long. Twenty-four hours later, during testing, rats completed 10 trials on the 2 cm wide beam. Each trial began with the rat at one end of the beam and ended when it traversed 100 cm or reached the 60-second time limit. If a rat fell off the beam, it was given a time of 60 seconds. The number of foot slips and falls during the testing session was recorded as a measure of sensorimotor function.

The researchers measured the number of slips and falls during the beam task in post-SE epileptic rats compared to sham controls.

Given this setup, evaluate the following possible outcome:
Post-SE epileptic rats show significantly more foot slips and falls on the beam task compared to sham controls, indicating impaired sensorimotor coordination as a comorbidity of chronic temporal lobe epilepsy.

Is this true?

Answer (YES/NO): YES